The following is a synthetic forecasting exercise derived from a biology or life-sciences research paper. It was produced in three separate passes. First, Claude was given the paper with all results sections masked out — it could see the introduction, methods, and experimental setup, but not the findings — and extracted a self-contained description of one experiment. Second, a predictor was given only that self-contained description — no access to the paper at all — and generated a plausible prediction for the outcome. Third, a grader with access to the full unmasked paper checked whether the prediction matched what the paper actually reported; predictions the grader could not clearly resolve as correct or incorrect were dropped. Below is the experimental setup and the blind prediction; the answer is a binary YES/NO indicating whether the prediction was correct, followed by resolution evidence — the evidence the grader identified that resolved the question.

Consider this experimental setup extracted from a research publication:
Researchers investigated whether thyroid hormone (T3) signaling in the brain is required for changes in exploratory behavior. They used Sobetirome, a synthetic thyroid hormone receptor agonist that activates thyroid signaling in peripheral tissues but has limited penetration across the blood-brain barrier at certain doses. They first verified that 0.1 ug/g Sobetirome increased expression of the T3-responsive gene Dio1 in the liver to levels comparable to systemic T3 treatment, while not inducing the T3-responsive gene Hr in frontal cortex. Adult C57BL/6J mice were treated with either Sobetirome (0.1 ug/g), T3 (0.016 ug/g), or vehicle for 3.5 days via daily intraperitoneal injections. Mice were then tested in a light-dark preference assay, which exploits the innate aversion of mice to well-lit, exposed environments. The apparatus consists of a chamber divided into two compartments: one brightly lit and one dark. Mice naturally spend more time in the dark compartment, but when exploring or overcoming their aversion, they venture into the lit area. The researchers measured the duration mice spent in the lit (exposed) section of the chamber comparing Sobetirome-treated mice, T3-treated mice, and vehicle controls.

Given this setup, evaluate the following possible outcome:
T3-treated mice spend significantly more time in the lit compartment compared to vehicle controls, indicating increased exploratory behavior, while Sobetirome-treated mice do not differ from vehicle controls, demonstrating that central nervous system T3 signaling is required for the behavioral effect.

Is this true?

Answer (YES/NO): YES